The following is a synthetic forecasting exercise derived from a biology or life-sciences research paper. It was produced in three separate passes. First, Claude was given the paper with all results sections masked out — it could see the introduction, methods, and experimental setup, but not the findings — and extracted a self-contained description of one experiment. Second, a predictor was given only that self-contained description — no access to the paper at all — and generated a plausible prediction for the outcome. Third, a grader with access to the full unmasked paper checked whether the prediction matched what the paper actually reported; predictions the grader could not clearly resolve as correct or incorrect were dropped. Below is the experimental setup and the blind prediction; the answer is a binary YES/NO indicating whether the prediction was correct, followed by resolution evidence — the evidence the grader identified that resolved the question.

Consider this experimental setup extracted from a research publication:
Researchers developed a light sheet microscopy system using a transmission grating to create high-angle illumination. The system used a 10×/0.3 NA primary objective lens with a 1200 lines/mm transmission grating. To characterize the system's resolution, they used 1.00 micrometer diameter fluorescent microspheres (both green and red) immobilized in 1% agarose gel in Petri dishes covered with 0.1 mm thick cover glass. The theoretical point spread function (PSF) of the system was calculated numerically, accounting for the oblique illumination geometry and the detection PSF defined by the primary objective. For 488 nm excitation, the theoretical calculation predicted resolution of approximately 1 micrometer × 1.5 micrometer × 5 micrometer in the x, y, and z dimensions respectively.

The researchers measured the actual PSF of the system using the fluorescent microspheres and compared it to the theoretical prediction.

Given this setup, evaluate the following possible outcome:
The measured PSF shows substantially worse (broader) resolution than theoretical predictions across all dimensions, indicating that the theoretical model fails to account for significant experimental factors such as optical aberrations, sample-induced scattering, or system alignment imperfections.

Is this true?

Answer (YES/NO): NO